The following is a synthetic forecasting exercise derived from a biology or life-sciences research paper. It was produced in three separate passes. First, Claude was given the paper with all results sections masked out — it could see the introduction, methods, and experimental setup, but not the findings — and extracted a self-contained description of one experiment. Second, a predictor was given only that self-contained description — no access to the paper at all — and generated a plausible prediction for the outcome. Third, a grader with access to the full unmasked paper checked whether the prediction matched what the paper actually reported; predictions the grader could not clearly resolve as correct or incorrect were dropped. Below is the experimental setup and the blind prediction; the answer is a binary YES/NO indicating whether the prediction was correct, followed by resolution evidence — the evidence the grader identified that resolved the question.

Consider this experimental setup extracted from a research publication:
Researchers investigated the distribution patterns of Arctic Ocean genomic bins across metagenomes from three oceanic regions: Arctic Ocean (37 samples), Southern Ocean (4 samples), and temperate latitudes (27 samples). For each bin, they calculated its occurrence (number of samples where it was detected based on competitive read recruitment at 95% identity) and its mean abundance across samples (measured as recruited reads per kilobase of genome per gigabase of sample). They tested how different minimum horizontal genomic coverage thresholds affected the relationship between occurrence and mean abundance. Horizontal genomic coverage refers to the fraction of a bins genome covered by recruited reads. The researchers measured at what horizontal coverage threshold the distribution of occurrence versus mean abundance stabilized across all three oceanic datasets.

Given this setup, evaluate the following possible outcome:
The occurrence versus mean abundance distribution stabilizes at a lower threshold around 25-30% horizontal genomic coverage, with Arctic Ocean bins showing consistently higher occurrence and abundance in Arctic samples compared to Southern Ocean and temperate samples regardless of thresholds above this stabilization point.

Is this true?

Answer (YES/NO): NO